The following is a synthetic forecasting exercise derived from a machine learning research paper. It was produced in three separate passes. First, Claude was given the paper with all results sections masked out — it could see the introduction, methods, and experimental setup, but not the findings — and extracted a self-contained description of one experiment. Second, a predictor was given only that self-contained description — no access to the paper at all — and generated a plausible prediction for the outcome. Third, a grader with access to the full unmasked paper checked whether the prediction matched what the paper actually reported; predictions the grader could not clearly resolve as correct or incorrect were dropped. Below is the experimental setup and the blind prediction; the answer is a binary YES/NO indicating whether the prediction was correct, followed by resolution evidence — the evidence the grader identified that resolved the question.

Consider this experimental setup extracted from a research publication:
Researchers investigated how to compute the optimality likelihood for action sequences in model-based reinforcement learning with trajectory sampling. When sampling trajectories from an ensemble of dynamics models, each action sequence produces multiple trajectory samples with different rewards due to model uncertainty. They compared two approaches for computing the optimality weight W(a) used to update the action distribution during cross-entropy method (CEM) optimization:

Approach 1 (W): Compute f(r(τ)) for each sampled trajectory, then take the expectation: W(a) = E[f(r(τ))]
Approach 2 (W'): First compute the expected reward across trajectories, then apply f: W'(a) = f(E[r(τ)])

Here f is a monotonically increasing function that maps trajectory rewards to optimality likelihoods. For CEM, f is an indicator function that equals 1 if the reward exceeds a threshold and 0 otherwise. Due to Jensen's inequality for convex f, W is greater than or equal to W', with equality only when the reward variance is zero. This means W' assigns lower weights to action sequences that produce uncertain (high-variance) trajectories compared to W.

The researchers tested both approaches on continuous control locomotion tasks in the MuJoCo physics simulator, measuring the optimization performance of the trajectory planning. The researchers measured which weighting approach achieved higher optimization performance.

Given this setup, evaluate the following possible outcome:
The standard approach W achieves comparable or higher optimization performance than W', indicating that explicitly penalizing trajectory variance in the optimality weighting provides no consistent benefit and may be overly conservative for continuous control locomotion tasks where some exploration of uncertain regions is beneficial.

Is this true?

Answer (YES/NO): NO